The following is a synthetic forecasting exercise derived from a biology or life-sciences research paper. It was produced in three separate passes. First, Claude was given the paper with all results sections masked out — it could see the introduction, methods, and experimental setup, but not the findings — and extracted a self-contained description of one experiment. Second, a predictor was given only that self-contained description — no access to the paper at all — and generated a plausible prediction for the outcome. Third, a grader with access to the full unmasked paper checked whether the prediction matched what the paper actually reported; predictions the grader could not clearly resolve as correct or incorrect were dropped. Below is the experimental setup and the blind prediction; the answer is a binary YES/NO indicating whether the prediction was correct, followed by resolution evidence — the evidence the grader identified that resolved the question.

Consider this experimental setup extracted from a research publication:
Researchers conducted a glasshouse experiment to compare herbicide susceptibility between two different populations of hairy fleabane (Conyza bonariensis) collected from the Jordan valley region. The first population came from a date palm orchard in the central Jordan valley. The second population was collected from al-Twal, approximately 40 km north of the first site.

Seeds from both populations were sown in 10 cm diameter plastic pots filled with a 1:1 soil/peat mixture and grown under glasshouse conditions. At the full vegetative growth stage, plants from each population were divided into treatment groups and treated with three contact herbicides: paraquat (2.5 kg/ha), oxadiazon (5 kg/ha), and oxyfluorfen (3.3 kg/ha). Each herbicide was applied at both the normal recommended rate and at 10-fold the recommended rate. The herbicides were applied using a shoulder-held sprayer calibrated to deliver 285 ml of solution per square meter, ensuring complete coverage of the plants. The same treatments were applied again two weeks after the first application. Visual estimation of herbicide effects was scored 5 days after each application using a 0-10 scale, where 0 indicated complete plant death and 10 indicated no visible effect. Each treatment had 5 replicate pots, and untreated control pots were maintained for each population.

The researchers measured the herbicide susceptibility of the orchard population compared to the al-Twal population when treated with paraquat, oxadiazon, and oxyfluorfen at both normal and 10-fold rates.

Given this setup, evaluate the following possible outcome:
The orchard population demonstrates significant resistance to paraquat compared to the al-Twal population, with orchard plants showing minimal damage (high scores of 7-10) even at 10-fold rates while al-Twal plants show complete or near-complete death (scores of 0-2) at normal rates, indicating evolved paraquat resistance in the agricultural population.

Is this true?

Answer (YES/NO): YES